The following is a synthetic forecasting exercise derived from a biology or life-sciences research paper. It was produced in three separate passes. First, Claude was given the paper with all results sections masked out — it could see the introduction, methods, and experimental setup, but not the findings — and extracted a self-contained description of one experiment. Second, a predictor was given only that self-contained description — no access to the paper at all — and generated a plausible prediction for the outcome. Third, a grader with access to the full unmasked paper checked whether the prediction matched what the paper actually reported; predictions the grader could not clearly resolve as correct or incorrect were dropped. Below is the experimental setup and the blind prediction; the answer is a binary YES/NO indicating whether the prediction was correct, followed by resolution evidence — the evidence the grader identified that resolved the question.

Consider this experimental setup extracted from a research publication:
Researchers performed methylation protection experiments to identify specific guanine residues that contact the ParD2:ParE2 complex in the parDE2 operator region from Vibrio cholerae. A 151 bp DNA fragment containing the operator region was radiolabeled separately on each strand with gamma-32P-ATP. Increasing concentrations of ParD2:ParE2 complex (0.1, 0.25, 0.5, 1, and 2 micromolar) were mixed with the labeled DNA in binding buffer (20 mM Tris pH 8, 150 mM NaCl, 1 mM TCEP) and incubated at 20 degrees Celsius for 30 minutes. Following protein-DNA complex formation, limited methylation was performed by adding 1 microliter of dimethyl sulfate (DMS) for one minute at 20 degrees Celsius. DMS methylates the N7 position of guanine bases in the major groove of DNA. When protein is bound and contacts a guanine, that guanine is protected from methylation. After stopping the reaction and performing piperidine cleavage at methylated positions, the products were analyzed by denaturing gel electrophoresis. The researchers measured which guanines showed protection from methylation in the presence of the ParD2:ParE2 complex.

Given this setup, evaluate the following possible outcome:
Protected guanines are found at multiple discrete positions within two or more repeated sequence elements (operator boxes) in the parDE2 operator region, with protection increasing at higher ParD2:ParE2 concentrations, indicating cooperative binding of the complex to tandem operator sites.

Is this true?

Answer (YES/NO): YES